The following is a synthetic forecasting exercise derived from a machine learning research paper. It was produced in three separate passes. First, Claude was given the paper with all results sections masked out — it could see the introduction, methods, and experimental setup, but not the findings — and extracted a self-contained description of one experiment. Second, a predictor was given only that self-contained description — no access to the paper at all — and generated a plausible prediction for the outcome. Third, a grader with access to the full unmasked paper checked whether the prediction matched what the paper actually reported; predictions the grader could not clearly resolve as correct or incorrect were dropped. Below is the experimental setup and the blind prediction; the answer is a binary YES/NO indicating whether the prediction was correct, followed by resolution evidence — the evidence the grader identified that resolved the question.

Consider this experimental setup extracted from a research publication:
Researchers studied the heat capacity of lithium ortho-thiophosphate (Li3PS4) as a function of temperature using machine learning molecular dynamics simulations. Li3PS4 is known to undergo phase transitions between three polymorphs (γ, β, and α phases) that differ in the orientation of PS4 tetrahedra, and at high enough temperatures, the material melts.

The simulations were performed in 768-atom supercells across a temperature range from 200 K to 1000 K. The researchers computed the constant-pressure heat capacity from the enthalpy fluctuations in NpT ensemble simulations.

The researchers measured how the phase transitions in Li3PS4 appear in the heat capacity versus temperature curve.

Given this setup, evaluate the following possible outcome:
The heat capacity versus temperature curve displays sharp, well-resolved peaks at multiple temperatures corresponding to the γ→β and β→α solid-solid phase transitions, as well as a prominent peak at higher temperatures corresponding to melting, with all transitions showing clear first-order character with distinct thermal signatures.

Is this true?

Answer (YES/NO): NO